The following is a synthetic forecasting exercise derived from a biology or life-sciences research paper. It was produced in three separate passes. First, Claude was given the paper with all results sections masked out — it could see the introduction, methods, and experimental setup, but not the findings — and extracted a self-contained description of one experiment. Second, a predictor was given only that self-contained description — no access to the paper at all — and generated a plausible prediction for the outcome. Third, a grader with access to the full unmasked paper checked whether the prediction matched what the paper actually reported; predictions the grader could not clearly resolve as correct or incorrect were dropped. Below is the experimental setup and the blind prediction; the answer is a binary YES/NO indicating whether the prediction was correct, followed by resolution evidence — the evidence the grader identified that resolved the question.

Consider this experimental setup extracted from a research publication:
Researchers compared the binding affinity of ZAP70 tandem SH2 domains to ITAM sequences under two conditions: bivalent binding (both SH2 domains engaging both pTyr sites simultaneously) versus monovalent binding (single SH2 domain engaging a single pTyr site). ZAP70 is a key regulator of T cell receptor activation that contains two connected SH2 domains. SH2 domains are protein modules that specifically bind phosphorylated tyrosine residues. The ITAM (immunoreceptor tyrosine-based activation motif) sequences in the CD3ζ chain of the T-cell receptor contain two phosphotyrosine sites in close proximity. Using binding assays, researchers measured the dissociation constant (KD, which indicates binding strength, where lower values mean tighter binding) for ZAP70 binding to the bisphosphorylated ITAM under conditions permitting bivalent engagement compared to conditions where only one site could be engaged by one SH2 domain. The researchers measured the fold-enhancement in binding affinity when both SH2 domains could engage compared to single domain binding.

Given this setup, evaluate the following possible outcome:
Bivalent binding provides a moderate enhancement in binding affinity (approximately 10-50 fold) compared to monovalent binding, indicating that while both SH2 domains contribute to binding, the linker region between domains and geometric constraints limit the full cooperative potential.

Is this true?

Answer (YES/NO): NO